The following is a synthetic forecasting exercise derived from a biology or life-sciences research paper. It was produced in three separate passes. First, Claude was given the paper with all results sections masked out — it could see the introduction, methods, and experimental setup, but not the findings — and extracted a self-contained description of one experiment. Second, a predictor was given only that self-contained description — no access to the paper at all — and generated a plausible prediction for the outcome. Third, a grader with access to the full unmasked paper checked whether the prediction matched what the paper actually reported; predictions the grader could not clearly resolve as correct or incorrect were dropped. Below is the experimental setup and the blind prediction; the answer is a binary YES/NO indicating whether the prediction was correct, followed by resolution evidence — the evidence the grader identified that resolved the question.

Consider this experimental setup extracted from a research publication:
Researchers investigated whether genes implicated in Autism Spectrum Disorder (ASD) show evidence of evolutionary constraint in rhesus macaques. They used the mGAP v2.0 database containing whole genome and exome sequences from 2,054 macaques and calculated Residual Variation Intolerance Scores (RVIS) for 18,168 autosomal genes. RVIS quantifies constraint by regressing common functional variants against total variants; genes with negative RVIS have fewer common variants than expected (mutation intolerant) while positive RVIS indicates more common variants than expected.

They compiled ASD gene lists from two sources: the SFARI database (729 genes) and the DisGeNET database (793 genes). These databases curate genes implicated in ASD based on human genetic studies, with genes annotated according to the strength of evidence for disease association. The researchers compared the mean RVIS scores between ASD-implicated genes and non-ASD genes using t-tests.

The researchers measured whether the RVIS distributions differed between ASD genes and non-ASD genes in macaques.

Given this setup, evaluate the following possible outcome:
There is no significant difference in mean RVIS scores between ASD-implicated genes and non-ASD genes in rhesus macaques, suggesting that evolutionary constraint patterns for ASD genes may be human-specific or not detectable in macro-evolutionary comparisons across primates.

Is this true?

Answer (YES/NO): NO